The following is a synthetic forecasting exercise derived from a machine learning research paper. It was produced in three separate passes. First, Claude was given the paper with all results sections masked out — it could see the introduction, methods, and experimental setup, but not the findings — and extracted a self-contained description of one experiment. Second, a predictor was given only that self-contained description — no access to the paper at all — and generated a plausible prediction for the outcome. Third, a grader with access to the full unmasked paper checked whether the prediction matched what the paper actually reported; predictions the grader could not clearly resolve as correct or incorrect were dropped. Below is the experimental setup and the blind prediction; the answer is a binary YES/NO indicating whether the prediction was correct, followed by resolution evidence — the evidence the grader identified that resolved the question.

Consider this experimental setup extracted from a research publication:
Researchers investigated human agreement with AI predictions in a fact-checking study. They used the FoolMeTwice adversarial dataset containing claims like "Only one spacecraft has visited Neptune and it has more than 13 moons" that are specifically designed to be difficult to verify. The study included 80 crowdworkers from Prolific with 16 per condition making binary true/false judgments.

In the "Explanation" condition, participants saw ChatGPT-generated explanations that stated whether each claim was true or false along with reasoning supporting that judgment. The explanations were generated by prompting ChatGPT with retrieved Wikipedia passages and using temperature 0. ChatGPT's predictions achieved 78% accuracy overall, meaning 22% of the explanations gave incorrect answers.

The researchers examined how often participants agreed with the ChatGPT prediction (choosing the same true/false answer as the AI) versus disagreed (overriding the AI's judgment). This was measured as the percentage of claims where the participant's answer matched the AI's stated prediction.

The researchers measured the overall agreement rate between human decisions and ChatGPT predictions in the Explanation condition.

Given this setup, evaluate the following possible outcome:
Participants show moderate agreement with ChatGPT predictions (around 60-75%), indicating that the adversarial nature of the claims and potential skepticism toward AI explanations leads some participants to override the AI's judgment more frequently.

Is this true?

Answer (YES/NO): NO